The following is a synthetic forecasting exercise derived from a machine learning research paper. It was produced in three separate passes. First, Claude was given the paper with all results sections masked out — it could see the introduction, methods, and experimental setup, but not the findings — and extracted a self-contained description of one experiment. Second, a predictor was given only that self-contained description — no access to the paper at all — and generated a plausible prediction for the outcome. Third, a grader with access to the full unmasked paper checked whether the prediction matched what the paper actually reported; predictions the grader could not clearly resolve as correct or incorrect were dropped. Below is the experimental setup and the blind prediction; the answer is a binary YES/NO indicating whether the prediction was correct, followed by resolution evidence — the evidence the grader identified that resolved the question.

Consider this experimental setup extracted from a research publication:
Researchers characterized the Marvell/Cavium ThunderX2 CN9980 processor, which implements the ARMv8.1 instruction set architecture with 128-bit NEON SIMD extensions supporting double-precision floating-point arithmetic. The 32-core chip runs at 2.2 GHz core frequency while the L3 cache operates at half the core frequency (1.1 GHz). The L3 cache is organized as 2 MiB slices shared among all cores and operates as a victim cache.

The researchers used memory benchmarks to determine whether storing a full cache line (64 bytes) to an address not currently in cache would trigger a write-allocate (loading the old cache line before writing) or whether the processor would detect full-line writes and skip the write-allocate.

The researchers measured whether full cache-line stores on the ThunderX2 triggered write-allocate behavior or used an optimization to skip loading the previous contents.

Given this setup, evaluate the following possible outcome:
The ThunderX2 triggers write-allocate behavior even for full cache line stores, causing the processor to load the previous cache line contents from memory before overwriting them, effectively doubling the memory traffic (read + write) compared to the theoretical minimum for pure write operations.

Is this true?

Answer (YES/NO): NO